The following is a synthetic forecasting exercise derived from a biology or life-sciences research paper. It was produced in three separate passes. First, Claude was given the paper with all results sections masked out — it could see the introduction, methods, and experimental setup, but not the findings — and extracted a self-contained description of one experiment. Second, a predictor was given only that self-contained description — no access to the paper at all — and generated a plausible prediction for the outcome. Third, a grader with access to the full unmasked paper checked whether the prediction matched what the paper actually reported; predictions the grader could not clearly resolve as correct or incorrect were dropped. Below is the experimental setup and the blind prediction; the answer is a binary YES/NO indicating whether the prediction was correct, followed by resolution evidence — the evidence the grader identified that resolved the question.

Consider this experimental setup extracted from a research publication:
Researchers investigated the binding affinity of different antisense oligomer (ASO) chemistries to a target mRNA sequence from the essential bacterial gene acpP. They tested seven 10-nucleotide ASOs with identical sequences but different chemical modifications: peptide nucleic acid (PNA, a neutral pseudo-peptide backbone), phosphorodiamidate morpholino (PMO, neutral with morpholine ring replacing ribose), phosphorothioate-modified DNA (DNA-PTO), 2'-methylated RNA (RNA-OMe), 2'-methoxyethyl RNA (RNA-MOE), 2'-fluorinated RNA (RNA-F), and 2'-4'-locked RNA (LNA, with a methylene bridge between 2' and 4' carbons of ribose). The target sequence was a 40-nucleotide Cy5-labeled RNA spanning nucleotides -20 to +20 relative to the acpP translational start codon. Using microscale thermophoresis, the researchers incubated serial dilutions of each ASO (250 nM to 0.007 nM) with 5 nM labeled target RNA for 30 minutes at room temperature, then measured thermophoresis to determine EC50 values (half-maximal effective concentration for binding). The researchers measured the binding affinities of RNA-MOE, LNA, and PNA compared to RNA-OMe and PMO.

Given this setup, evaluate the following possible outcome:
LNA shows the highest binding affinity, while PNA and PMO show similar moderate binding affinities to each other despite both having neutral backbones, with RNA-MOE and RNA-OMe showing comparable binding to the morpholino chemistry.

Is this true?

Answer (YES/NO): NO